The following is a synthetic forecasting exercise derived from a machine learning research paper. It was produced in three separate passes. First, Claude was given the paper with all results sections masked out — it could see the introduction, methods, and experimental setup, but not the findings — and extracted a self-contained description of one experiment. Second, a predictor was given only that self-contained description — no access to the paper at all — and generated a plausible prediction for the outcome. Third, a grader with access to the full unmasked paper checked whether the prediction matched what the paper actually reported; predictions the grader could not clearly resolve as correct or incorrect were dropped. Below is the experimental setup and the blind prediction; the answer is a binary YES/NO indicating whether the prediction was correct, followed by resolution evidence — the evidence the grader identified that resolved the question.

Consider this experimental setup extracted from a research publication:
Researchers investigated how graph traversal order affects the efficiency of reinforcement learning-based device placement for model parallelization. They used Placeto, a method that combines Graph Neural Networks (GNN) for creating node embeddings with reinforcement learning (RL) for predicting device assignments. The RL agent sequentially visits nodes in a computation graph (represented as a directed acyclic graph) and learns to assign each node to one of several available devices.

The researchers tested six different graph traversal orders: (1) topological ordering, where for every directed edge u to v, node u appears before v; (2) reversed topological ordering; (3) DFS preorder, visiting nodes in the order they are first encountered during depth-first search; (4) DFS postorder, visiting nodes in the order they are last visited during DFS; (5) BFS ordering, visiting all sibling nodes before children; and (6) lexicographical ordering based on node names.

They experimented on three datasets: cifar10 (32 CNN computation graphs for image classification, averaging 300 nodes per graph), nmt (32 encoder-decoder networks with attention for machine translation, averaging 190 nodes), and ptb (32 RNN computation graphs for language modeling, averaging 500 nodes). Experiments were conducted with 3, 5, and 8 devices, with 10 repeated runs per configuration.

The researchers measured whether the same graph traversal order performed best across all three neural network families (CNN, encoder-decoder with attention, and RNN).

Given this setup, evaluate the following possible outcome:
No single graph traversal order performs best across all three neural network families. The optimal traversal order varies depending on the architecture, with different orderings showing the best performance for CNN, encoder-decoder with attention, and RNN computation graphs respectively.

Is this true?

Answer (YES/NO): YES